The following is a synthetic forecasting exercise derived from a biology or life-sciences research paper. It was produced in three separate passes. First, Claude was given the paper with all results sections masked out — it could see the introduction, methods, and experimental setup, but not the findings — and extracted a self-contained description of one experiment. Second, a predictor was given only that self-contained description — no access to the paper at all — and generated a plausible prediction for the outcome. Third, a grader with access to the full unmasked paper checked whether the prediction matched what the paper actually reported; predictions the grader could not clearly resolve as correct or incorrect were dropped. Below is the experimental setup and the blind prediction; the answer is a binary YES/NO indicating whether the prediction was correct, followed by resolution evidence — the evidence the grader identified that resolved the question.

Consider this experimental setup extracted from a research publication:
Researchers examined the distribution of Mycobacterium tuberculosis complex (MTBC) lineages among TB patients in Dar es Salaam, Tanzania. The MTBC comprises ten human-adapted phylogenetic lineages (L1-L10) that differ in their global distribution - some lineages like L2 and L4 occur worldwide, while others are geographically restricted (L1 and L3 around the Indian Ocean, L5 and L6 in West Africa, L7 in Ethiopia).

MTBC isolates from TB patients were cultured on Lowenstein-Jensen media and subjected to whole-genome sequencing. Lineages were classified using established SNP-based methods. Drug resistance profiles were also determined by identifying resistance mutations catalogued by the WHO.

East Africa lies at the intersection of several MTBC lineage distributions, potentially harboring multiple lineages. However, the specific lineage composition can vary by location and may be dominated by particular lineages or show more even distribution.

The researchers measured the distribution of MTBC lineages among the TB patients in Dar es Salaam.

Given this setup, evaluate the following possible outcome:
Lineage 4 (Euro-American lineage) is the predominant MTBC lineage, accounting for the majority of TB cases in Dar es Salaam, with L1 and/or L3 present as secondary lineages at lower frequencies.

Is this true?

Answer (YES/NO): NO